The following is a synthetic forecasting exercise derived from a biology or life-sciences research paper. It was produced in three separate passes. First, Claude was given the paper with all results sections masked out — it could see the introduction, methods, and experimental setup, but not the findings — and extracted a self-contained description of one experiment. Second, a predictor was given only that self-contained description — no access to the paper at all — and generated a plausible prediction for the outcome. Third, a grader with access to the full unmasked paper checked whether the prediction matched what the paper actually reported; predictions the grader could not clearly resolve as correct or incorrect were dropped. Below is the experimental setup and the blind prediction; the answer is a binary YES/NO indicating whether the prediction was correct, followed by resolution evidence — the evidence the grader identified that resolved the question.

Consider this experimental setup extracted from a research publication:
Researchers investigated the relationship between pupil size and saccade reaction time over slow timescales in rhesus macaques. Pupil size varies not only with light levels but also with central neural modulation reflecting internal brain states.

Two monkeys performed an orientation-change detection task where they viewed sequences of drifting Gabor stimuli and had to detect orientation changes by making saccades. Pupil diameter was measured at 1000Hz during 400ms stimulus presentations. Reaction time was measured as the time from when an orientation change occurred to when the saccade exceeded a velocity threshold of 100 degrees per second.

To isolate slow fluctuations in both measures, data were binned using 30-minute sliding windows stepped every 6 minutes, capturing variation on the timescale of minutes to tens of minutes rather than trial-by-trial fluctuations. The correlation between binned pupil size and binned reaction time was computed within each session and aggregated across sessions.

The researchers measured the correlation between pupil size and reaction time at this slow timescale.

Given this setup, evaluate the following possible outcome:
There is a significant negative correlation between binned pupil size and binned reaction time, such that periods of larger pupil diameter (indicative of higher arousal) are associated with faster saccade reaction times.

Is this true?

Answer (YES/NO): YES